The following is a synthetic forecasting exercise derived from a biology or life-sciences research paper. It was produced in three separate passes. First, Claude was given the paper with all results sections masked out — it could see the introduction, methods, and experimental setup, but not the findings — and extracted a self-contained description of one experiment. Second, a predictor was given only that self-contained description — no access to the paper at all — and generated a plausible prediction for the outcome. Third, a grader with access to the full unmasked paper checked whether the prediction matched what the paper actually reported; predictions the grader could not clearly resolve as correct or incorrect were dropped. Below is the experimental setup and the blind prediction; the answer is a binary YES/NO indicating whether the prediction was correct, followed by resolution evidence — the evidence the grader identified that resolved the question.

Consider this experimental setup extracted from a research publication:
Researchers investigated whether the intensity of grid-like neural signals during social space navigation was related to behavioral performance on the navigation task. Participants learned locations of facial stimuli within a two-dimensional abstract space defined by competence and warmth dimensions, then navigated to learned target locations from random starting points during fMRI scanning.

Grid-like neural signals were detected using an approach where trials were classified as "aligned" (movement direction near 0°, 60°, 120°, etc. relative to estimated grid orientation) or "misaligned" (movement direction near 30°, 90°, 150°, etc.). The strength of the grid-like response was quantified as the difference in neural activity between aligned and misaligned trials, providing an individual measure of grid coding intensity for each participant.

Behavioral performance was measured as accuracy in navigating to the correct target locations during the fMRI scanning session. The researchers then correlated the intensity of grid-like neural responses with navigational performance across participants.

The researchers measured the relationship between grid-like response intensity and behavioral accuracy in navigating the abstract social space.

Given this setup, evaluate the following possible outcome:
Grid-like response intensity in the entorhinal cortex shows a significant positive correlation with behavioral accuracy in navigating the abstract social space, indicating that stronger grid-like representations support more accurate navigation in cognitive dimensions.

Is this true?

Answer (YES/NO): NO